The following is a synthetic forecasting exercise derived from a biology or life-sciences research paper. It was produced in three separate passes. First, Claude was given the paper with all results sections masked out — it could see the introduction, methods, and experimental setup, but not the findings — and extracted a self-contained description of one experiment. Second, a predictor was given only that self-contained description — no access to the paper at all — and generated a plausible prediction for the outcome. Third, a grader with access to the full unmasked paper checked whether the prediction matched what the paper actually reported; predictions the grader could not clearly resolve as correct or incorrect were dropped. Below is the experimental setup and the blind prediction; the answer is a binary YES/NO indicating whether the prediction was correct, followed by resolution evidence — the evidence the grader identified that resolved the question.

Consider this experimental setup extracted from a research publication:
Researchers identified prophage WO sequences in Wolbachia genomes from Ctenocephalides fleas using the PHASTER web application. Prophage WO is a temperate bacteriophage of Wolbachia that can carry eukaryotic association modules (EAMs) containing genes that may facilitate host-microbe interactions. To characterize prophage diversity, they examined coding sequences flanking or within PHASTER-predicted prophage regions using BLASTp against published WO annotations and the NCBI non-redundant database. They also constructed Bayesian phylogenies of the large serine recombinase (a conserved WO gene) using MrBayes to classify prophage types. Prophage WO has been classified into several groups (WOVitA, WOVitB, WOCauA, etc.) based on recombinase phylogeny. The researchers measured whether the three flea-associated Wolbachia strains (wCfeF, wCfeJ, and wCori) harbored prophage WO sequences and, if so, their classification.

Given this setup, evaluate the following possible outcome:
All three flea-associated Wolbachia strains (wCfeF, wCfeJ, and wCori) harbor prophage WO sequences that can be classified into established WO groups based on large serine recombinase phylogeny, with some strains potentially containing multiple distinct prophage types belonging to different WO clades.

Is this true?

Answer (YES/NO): NO